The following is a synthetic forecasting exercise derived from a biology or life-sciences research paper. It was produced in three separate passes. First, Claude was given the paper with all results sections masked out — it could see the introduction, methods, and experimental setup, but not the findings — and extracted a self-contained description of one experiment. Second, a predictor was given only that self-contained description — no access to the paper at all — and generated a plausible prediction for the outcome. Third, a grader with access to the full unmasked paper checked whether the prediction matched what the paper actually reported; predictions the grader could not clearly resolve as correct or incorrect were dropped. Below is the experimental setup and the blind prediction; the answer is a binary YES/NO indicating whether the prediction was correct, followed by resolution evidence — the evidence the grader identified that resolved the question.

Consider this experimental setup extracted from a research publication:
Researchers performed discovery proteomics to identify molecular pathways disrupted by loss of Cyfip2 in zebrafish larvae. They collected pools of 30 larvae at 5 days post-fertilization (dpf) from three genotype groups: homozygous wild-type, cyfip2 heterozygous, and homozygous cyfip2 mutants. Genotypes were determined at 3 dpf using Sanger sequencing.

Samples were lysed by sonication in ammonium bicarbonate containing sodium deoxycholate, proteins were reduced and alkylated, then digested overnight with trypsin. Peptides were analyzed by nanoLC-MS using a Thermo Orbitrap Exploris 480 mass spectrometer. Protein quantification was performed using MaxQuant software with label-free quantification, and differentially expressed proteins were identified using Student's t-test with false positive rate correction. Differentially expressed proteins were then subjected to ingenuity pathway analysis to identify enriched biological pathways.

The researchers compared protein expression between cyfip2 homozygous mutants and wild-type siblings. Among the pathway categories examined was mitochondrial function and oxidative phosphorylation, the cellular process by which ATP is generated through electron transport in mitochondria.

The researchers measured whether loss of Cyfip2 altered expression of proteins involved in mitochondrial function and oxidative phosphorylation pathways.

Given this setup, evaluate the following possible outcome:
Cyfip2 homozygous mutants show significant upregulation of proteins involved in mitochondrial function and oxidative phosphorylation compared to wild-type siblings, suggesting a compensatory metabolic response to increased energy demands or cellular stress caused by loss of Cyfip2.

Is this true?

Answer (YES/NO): YES